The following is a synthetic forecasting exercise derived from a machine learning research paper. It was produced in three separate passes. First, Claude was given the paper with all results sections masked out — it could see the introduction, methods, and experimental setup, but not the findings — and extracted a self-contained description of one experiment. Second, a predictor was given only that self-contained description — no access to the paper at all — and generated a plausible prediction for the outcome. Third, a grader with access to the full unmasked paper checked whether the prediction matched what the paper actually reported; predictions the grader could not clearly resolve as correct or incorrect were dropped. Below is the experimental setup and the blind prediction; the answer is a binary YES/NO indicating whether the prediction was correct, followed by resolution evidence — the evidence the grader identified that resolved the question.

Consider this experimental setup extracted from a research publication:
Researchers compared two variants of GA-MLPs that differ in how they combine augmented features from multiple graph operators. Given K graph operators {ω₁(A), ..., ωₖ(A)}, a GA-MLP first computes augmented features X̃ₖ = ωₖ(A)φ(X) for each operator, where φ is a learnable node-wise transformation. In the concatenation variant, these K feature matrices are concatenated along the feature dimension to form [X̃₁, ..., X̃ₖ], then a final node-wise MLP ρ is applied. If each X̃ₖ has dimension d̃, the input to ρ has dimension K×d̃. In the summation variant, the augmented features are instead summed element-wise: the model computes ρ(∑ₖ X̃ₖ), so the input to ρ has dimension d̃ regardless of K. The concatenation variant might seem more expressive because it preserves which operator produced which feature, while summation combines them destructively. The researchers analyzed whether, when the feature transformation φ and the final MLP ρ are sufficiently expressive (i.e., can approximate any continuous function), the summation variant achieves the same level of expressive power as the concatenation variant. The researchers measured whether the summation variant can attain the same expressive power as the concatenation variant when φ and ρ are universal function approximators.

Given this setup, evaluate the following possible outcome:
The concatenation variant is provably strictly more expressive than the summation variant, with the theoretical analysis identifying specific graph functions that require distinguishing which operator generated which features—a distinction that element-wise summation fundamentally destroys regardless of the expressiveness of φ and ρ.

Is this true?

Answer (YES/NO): NO